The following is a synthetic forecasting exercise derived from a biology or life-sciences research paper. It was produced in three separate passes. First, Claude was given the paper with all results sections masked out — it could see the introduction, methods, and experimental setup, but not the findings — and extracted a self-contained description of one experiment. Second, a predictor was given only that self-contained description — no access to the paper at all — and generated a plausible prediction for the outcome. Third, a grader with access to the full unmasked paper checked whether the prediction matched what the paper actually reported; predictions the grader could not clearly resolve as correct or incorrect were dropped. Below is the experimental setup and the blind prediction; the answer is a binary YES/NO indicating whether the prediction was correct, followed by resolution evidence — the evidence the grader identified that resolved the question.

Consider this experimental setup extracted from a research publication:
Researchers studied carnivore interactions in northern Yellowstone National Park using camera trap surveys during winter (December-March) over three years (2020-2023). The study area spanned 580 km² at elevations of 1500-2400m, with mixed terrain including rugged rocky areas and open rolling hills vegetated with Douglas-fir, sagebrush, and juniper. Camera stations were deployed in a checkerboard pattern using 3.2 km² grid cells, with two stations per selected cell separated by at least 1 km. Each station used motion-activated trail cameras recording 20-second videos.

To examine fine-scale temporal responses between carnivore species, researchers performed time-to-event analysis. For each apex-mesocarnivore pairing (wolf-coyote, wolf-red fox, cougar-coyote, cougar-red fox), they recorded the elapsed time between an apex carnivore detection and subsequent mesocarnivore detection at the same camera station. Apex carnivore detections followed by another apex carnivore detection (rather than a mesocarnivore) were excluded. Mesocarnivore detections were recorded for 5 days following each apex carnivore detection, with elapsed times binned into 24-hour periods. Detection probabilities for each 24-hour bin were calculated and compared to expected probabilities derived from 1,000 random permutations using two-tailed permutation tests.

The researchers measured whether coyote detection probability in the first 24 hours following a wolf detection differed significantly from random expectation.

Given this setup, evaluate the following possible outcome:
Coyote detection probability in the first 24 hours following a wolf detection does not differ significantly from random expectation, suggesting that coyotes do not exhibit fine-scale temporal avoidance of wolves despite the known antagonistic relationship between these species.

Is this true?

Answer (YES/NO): NO